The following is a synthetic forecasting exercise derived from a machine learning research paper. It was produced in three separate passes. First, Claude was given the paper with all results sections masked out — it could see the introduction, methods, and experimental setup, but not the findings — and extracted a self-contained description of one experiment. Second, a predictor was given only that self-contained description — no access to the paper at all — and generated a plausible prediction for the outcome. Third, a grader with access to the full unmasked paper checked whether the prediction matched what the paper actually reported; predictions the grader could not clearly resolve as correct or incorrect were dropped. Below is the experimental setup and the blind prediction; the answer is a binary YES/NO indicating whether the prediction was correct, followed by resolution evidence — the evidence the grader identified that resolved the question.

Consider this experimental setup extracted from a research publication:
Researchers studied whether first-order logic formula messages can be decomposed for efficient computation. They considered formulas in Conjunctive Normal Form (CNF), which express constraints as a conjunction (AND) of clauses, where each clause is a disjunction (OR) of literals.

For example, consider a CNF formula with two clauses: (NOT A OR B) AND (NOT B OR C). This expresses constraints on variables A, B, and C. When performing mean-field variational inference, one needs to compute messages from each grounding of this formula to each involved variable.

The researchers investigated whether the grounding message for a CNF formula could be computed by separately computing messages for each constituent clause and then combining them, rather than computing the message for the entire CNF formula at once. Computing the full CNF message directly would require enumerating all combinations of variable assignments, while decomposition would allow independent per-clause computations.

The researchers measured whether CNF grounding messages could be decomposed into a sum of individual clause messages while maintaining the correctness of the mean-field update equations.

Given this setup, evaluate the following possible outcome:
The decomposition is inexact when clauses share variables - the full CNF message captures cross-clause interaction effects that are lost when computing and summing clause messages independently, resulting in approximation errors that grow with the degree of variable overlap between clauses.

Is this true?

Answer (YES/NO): NO